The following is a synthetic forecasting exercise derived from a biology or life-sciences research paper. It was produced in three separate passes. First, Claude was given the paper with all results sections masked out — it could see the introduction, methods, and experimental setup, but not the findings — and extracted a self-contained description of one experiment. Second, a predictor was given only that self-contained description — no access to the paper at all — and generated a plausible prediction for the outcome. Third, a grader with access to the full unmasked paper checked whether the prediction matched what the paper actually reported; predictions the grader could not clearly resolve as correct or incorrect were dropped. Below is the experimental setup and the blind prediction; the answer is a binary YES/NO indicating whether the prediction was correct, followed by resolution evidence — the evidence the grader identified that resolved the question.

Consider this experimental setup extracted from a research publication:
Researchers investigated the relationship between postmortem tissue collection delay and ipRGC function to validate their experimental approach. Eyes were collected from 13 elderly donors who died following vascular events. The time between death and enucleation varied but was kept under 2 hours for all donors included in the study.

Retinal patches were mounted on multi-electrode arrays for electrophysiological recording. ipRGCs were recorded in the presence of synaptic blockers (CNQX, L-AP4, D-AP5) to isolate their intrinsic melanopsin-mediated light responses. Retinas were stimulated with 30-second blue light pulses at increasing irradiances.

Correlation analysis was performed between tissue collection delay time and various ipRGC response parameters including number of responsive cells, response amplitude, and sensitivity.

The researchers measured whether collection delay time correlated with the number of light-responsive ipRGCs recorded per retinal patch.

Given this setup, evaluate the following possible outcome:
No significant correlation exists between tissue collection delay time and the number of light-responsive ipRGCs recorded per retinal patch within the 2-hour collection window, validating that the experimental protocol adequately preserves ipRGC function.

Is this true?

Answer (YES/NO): YES